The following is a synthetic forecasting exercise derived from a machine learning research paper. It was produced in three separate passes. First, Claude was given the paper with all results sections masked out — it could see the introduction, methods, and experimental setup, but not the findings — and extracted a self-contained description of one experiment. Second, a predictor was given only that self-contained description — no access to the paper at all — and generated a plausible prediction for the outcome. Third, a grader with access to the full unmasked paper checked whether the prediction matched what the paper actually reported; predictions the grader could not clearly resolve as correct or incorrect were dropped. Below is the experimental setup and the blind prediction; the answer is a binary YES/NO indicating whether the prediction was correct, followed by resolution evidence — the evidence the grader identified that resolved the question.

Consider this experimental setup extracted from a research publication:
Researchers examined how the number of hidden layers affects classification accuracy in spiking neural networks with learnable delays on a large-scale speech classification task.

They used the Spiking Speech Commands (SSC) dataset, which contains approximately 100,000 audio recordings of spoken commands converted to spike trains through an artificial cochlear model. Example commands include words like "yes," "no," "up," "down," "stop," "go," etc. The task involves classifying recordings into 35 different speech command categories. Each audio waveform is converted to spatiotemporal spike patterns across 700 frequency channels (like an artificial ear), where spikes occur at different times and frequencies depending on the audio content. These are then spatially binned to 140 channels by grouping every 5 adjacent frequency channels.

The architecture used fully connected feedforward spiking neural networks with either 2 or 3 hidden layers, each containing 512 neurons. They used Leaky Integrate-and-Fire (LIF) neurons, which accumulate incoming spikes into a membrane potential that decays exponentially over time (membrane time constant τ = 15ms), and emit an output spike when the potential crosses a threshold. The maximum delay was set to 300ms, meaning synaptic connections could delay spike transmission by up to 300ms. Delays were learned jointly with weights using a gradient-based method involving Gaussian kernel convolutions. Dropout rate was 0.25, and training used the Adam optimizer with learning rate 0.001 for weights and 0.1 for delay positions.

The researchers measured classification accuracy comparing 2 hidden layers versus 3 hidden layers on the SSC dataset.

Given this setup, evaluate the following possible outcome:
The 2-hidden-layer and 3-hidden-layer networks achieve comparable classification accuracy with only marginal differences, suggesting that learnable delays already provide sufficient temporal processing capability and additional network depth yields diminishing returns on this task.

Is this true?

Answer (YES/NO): YES